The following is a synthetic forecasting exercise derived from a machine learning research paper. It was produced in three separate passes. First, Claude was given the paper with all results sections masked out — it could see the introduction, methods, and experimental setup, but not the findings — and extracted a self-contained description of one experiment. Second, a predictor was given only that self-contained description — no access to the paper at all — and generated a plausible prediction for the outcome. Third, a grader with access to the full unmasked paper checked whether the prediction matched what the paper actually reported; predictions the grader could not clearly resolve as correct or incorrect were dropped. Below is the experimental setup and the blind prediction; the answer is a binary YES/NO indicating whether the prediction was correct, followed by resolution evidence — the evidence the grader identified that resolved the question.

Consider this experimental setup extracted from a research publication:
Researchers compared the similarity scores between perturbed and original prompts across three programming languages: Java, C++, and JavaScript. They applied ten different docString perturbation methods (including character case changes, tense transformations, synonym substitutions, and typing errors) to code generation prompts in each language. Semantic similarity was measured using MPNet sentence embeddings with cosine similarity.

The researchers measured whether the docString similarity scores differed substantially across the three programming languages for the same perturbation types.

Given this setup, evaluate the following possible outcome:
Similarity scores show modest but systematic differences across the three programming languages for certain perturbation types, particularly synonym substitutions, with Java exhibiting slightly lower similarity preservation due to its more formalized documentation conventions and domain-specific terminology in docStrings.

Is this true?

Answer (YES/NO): NO